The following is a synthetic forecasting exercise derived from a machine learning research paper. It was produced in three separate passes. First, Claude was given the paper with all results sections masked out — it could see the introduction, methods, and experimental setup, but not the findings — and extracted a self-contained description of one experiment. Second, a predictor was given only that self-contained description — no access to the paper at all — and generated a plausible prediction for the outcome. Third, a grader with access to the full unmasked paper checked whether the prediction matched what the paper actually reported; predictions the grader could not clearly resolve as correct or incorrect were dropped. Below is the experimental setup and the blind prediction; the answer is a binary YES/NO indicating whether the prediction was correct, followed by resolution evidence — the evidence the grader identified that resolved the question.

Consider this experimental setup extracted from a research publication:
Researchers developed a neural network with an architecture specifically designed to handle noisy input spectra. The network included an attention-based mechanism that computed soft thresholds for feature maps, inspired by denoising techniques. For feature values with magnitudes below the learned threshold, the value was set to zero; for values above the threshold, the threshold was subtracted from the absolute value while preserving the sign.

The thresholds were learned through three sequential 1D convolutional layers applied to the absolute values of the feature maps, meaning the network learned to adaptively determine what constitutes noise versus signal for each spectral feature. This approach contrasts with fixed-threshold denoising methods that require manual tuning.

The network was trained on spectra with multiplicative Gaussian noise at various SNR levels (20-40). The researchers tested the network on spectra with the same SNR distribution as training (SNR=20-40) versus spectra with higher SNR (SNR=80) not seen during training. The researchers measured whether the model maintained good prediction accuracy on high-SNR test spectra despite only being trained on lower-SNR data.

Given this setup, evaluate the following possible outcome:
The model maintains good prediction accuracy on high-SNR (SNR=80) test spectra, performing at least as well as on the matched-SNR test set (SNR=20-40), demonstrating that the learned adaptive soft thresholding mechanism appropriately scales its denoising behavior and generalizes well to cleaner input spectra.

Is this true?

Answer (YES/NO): YES